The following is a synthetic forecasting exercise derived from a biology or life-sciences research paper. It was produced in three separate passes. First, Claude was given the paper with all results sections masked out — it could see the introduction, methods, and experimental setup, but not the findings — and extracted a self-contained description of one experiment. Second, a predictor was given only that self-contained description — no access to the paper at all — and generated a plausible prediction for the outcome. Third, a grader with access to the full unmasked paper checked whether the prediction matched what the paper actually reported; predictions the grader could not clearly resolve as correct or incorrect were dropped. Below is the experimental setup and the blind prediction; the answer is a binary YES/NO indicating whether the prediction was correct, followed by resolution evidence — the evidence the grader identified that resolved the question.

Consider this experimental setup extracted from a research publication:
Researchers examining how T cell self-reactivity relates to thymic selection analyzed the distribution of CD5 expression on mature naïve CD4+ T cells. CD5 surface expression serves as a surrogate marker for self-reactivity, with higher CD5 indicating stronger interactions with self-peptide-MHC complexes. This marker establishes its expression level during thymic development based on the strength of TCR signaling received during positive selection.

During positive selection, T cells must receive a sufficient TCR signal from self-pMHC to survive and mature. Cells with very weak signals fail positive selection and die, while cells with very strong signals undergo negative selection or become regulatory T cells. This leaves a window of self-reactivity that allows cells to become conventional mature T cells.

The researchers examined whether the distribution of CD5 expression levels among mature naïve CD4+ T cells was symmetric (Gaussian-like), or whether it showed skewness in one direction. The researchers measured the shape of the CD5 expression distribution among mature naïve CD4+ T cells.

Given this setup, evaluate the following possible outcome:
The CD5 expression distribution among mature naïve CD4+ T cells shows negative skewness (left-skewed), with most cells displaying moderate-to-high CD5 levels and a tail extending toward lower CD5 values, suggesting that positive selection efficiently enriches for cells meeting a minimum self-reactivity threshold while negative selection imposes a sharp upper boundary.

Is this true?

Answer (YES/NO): YES